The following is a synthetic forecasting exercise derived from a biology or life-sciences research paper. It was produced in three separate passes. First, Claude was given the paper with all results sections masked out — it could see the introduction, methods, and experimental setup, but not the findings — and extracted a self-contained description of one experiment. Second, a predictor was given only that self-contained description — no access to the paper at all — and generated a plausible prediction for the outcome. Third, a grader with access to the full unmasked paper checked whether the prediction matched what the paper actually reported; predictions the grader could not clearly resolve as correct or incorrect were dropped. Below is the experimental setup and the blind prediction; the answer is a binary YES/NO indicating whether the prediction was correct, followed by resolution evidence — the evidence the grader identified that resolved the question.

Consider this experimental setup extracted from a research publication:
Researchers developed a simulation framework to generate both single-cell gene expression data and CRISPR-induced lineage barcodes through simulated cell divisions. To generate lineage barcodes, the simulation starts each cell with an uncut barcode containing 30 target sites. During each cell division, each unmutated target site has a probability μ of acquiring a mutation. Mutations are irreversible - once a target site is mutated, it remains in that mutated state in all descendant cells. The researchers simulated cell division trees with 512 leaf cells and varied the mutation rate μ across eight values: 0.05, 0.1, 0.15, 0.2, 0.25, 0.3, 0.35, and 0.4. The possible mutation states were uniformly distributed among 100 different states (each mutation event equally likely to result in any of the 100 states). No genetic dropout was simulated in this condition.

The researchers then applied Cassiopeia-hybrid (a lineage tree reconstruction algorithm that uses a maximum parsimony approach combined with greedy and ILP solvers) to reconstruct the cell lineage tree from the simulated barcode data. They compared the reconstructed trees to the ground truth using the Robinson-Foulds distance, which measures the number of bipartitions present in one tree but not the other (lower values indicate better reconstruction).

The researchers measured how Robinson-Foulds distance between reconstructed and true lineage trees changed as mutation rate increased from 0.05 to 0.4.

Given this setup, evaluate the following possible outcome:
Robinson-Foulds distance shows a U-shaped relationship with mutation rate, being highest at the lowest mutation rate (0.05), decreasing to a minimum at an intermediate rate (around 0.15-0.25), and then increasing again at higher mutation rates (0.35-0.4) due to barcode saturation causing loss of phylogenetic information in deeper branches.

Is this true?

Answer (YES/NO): NO